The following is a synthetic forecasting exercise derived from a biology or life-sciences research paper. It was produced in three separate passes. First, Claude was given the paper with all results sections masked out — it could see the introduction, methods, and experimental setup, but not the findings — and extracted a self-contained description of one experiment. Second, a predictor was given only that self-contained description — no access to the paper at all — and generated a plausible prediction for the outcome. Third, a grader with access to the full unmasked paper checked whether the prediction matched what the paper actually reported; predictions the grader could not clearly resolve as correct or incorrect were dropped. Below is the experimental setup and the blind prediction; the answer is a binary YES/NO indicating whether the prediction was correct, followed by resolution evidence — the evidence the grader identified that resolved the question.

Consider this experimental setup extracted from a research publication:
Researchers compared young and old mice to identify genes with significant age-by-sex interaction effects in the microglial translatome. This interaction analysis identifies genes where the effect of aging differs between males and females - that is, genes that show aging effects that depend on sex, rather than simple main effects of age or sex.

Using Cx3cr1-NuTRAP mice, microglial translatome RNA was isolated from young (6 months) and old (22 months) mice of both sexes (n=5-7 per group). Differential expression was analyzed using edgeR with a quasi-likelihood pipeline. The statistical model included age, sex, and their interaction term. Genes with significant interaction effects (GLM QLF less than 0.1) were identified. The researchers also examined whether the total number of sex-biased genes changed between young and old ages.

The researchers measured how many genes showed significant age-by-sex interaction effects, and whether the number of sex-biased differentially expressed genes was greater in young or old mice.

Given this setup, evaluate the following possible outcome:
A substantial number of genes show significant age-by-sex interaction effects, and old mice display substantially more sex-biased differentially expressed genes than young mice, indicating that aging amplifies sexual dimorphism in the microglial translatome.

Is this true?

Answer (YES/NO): YES